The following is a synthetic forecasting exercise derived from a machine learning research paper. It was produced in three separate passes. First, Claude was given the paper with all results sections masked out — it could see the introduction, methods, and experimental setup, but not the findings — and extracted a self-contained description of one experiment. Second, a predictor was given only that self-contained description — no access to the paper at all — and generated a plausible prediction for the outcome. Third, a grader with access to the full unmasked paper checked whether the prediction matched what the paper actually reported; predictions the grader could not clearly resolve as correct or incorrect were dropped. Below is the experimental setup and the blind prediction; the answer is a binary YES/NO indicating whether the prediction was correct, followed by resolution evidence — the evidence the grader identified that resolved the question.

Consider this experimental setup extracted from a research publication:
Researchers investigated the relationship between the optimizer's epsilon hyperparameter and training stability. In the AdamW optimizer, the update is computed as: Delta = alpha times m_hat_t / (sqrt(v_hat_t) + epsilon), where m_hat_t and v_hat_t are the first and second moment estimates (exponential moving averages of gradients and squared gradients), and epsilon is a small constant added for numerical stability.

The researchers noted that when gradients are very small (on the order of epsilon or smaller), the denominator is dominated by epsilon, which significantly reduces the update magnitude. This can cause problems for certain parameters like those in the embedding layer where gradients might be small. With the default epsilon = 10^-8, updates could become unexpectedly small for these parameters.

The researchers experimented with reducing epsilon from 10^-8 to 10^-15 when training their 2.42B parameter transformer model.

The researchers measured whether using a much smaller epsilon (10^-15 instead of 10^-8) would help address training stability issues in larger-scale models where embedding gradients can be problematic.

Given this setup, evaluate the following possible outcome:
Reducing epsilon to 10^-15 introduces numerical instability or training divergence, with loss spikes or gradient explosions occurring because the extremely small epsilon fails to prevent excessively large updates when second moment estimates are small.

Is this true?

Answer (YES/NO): NO